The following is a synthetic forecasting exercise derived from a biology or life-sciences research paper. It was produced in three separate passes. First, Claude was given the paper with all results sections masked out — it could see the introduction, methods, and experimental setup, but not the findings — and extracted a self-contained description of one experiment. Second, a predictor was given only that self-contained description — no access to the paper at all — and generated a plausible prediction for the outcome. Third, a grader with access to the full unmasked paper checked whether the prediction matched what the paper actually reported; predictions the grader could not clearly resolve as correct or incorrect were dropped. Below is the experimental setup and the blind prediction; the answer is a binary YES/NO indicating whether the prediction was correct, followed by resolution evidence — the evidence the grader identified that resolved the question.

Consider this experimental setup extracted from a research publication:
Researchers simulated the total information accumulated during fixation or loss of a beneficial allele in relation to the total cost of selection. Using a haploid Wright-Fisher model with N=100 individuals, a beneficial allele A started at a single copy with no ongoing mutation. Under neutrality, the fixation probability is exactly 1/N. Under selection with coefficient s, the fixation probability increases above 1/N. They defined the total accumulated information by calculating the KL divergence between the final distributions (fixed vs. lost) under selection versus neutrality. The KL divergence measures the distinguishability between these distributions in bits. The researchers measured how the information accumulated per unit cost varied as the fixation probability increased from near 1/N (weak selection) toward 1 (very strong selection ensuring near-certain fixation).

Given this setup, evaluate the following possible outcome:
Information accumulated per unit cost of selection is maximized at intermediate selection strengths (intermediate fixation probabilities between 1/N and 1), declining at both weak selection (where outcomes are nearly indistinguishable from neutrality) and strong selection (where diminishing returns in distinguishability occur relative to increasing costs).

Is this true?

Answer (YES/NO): NO